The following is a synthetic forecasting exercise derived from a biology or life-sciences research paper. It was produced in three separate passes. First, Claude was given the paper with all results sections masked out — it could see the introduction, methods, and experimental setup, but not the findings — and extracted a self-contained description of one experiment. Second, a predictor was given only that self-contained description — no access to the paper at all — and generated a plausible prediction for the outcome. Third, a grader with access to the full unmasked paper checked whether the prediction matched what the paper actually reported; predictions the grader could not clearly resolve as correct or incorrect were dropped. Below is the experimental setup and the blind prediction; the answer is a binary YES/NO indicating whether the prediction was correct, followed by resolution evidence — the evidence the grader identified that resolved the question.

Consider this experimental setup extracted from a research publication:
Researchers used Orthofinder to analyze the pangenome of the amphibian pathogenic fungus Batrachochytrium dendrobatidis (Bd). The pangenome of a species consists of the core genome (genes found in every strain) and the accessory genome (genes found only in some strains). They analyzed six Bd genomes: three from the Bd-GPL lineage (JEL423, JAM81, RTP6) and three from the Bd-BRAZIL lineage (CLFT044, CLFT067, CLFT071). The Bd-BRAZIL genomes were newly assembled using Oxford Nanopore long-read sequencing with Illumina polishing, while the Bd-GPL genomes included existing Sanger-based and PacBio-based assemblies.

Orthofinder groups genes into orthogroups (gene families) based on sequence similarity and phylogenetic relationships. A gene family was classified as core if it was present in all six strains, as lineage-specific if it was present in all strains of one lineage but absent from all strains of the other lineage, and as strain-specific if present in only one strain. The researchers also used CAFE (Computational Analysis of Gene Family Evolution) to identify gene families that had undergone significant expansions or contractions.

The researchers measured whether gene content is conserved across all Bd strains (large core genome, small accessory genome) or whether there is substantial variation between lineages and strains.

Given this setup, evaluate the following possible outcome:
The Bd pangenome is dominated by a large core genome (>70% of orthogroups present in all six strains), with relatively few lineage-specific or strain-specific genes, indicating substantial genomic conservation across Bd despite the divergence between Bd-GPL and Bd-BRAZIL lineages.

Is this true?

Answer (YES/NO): YES